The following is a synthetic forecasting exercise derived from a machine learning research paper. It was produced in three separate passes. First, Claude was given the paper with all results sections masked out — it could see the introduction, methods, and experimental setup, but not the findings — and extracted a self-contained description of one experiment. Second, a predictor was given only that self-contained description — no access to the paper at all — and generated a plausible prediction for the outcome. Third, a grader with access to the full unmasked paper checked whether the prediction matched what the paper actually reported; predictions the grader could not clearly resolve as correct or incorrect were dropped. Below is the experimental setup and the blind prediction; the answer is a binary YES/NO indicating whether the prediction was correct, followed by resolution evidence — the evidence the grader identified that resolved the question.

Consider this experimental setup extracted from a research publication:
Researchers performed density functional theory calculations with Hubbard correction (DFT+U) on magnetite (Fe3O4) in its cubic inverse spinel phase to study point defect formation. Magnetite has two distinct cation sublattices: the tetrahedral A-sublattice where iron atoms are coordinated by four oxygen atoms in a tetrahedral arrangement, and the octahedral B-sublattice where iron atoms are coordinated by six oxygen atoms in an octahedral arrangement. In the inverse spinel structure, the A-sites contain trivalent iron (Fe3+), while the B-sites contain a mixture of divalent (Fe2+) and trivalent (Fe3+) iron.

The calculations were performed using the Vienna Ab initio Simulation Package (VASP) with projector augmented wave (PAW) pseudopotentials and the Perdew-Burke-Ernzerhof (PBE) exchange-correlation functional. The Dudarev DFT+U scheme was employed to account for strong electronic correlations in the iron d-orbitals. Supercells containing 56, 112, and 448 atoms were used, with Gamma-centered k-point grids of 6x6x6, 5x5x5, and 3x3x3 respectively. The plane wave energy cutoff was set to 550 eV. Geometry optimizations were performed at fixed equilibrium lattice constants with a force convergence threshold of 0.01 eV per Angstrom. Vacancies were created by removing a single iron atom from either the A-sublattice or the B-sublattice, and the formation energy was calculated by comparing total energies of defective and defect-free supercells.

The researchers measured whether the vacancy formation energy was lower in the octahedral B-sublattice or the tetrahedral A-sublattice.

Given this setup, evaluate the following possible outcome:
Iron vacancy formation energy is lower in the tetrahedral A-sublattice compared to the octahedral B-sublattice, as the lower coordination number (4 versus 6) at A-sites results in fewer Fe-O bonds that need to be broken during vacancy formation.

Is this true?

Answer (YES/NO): NO